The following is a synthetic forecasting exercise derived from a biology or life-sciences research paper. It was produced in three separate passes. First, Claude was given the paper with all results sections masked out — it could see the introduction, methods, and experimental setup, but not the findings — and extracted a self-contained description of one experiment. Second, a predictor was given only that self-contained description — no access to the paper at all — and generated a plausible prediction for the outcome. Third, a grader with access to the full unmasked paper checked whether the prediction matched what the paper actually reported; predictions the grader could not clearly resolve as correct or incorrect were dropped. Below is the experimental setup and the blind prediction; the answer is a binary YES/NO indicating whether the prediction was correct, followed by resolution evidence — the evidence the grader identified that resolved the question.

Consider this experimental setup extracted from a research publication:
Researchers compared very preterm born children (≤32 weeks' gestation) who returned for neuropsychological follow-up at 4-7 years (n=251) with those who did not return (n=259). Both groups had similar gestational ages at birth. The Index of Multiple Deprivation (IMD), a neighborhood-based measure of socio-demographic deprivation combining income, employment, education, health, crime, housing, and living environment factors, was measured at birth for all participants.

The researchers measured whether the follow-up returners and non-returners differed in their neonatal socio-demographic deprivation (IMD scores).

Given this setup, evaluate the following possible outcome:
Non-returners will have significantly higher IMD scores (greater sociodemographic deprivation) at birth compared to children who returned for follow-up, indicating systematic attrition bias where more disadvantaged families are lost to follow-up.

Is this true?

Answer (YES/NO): YES